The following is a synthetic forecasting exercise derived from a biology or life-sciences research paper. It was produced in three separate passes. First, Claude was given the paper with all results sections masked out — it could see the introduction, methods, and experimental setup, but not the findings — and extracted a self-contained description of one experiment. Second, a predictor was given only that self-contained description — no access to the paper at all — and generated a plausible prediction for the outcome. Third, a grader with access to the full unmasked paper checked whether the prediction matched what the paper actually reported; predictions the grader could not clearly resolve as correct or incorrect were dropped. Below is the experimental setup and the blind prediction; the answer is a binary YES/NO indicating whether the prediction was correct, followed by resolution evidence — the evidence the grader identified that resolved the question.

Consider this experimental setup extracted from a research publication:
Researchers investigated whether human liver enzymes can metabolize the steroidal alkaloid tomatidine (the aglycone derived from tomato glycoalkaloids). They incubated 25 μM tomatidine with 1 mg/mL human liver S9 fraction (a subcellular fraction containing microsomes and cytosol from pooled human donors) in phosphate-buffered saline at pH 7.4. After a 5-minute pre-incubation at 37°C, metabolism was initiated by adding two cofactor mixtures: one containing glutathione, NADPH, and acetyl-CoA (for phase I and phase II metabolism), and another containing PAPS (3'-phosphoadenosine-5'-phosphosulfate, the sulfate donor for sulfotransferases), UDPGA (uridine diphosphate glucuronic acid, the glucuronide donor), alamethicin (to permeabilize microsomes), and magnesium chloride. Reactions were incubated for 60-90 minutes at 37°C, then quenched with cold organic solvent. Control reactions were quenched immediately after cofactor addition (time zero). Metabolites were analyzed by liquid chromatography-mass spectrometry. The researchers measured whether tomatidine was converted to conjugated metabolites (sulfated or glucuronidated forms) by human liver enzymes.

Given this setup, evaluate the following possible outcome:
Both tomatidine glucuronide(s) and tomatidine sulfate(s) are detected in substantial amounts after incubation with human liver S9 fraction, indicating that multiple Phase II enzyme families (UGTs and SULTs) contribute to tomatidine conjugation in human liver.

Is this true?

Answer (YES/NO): NO